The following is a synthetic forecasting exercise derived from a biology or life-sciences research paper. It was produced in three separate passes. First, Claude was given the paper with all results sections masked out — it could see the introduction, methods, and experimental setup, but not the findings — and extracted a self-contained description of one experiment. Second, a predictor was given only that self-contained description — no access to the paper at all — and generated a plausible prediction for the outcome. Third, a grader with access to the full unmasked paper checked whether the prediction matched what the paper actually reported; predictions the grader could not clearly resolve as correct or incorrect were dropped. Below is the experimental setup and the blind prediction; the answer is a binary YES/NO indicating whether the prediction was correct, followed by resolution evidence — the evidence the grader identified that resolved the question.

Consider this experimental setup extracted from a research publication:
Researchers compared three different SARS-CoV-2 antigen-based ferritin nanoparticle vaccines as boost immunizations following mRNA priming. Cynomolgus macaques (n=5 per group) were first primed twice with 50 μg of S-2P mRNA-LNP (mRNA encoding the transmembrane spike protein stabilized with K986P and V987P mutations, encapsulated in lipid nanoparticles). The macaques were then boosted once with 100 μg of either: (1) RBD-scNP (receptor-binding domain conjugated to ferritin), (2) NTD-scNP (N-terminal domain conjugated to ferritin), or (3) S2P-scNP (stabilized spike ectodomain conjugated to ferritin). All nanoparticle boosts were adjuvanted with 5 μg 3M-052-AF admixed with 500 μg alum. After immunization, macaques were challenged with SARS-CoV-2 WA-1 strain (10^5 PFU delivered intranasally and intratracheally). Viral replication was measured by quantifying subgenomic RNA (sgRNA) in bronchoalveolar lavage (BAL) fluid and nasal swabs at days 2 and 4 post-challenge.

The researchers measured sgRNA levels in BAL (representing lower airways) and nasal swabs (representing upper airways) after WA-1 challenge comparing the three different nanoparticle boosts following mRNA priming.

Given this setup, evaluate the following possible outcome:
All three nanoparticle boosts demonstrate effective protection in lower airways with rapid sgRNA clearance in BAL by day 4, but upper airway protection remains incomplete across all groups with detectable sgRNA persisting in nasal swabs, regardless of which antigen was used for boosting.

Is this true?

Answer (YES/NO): NO